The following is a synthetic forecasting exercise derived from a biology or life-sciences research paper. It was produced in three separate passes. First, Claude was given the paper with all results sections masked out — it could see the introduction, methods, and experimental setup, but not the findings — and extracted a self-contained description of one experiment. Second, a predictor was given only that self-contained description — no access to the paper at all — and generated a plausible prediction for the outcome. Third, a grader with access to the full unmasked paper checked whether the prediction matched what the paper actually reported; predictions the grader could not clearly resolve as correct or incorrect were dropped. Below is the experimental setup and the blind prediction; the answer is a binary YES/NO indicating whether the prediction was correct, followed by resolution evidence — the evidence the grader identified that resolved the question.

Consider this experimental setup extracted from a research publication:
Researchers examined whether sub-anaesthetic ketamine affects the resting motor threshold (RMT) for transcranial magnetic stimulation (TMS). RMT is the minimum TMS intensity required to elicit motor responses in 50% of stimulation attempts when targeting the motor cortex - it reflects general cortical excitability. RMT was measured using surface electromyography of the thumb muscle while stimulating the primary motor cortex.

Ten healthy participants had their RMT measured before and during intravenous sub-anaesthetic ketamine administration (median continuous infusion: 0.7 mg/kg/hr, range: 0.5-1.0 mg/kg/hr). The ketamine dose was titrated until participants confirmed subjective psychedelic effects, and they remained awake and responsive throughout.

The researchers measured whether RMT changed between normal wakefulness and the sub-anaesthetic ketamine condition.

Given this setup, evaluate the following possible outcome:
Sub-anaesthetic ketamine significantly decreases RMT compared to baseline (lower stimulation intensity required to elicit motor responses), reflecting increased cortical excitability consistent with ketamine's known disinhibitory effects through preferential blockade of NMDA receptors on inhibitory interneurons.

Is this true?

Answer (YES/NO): NO